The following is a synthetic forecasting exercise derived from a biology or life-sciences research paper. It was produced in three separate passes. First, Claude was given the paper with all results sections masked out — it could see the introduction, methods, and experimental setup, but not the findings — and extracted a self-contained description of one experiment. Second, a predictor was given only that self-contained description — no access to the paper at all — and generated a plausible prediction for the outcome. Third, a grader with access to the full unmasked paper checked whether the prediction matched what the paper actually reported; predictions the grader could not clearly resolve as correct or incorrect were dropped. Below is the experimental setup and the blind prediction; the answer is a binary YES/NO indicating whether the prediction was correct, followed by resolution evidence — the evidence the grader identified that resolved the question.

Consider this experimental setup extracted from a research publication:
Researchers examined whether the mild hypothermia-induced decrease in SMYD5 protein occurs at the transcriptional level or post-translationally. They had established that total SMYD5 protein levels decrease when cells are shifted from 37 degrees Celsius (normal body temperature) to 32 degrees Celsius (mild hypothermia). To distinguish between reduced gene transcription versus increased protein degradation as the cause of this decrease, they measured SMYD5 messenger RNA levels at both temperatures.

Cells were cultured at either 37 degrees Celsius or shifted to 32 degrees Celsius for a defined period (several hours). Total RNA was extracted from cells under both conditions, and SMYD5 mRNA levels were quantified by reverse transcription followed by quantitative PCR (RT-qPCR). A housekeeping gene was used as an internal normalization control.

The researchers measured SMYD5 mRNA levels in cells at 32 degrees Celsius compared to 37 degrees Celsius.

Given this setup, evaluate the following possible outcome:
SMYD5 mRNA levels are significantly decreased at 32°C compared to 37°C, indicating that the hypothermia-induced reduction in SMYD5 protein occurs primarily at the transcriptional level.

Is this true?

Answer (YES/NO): NO